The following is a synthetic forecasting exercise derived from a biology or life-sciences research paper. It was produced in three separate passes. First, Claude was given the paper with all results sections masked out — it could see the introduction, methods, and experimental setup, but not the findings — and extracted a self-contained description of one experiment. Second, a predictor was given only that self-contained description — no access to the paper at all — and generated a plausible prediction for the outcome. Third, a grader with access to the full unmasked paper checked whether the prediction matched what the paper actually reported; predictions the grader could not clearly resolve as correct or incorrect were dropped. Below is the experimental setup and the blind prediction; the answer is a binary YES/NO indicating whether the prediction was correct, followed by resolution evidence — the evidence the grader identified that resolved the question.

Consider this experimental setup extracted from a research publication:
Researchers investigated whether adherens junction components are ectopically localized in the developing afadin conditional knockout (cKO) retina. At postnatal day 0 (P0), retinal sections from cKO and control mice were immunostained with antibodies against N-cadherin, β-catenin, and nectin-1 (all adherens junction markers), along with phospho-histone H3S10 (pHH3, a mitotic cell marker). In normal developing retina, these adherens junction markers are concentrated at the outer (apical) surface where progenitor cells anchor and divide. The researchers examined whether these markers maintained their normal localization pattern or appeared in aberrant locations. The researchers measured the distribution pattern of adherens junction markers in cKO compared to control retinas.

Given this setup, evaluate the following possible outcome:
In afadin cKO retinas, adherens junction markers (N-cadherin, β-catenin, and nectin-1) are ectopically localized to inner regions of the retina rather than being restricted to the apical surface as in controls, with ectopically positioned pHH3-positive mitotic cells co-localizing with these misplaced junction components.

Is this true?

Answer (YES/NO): YES